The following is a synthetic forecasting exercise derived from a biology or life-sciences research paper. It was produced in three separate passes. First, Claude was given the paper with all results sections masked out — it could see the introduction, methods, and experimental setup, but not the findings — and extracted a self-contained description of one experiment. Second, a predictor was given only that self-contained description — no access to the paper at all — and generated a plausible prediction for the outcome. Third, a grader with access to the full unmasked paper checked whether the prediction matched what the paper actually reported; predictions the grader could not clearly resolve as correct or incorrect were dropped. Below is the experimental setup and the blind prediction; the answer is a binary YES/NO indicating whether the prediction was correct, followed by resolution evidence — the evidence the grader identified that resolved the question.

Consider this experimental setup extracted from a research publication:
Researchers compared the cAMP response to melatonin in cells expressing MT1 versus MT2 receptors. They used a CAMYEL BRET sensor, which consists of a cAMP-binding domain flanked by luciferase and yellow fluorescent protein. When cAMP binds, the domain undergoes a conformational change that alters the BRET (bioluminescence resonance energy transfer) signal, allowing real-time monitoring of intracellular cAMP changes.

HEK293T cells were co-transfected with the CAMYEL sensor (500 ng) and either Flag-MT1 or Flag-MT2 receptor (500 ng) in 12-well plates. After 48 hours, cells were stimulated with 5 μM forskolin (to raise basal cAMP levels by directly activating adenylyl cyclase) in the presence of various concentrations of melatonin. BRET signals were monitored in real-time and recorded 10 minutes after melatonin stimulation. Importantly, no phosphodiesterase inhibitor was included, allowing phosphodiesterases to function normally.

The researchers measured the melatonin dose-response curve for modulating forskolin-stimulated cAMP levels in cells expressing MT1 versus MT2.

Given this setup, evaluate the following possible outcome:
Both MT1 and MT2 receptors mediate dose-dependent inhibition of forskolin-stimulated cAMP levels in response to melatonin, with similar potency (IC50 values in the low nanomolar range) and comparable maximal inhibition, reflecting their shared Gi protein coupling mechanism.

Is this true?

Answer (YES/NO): NO